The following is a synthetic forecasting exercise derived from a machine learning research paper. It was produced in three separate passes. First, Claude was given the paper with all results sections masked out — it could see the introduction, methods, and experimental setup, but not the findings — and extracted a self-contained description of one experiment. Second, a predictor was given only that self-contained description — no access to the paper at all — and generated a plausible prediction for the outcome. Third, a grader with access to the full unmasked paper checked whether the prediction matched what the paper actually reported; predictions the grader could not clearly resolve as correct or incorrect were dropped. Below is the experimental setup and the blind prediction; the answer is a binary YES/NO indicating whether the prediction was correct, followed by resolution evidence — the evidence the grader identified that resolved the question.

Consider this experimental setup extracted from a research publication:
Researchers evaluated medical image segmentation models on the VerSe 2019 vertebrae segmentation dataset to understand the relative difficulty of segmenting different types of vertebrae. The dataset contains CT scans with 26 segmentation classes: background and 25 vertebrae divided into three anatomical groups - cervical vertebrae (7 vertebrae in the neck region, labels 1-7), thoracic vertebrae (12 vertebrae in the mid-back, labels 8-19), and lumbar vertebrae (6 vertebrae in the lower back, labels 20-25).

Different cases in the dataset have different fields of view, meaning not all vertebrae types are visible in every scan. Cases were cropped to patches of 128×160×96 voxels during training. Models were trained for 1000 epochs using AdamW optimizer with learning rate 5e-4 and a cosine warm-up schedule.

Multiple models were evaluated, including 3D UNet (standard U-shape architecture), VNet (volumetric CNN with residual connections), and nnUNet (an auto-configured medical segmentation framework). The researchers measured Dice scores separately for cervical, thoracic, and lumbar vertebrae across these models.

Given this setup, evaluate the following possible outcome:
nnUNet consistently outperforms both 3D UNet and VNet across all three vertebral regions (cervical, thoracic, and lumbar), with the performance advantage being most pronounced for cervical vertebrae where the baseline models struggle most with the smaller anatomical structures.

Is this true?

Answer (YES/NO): NO